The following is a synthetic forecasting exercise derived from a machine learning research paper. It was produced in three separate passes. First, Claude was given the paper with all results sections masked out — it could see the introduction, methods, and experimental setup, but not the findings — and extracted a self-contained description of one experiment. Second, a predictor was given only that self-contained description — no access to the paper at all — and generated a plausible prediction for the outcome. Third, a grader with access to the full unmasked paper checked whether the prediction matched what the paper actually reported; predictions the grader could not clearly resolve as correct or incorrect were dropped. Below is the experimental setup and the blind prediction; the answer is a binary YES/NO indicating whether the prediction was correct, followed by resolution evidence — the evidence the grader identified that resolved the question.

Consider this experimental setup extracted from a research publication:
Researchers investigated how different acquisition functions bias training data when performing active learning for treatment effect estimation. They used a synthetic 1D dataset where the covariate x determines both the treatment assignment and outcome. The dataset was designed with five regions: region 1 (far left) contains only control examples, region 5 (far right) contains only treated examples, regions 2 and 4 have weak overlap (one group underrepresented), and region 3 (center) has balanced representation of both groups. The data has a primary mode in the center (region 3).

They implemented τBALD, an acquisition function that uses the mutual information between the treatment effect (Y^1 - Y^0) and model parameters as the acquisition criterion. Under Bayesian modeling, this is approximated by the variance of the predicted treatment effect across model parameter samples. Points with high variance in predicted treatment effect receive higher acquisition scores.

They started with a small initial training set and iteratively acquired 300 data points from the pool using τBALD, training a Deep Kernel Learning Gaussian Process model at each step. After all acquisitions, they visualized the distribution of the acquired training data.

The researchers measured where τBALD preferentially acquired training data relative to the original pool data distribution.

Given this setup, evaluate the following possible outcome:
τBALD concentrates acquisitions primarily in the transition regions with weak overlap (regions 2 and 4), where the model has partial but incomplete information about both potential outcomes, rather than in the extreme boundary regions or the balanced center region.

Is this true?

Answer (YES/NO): NO